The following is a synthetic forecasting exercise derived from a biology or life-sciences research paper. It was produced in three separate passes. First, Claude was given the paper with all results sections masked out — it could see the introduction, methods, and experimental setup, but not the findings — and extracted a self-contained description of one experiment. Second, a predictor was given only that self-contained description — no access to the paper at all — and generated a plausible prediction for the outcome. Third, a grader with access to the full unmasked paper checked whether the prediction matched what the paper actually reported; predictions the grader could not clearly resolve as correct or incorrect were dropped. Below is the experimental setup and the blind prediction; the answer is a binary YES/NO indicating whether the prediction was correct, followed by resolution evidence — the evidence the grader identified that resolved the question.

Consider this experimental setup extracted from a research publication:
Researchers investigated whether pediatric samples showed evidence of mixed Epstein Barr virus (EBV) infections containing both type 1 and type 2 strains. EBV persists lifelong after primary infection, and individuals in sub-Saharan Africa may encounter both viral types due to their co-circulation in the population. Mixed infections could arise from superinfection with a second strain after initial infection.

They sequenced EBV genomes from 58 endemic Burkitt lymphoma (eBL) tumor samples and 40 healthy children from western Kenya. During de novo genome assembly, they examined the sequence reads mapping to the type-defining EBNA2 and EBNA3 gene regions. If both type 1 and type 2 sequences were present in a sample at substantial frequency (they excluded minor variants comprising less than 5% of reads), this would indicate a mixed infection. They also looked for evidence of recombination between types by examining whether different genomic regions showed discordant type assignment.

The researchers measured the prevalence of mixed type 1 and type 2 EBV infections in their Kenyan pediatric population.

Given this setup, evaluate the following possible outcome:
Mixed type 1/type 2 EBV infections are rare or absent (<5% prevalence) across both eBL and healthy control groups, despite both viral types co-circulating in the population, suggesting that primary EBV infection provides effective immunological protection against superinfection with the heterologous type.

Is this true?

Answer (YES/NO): NO